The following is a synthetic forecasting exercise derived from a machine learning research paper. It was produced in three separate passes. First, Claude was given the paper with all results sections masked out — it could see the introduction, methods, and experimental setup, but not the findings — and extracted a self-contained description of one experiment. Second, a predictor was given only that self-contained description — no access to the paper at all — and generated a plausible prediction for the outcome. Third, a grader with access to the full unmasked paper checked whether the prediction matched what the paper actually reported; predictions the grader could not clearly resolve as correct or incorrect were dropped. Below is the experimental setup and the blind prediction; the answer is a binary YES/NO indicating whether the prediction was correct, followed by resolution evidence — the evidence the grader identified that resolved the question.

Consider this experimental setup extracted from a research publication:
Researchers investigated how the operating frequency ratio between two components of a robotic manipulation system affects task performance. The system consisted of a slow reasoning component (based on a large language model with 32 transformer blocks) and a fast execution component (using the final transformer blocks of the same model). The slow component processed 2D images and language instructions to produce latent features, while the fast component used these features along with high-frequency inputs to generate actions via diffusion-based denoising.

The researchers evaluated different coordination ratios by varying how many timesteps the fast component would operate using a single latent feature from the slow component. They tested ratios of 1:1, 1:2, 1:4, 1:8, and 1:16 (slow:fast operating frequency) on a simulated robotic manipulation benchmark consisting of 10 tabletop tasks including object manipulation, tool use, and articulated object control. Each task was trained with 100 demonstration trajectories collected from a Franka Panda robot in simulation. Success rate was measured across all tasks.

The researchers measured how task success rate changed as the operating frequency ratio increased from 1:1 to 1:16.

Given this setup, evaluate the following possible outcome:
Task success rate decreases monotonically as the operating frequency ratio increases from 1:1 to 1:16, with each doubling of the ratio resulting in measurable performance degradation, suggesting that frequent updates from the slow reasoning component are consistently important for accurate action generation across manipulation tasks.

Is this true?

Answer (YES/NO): NO